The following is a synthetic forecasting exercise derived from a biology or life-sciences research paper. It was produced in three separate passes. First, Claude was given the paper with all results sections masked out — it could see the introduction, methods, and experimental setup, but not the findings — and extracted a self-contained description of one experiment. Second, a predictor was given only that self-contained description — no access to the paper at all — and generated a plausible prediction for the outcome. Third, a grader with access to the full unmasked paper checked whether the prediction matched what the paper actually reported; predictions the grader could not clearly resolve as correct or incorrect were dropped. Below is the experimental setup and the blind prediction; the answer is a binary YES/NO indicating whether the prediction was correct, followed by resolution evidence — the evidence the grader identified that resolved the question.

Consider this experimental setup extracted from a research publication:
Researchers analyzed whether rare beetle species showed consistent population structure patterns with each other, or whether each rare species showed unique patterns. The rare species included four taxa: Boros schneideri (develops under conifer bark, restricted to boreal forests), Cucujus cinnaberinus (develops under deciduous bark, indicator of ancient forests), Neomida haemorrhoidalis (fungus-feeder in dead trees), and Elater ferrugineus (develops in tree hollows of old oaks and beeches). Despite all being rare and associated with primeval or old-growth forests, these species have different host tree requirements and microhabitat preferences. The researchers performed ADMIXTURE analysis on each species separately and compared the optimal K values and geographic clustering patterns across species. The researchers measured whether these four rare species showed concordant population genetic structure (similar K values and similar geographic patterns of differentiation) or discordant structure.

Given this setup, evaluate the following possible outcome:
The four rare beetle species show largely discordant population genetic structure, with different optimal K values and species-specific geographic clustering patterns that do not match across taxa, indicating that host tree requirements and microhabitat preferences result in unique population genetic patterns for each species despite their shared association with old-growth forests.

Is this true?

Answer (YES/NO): YES